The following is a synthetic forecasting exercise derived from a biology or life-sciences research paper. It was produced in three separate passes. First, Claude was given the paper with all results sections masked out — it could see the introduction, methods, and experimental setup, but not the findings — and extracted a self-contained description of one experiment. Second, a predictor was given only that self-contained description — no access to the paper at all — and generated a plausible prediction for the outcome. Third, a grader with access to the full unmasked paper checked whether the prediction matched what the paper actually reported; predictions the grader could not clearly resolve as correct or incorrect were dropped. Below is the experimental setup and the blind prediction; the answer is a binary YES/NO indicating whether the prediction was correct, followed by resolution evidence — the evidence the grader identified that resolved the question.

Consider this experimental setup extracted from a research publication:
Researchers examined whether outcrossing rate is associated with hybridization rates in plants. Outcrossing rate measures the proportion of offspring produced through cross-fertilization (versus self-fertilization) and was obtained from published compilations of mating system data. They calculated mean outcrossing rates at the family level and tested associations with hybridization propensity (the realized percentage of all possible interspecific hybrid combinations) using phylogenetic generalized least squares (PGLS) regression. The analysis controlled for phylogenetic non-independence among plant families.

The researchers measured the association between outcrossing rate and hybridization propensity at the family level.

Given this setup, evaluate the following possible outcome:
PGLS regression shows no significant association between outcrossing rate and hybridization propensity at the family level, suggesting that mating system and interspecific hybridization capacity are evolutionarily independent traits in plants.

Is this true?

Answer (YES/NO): NO